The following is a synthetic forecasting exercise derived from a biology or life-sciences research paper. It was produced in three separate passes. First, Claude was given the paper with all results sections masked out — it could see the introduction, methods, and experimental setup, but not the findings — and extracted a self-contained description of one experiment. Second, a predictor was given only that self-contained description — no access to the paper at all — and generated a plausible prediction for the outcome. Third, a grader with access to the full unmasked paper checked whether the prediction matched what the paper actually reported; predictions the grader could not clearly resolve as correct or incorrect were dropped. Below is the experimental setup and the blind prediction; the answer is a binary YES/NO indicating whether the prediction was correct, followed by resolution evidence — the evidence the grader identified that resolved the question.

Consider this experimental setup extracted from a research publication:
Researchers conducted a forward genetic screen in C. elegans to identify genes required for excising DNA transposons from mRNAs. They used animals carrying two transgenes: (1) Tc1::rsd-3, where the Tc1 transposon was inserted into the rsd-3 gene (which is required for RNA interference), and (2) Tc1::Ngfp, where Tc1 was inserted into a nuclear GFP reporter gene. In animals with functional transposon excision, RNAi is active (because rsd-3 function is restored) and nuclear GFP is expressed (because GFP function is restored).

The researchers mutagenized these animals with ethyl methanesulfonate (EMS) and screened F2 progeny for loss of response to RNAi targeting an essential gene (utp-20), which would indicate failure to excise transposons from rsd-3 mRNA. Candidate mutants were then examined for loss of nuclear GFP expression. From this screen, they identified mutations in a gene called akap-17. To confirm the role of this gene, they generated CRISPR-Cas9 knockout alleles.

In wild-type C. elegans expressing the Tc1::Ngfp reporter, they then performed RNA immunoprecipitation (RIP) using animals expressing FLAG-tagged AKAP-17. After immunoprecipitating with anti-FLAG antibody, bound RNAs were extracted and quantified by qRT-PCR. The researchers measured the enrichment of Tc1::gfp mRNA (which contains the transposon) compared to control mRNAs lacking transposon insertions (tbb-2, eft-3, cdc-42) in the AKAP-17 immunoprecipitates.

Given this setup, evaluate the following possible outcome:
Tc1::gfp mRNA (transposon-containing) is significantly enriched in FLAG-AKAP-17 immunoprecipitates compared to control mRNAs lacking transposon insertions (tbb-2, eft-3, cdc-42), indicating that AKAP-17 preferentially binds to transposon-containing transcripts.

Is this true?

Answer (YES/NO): YES